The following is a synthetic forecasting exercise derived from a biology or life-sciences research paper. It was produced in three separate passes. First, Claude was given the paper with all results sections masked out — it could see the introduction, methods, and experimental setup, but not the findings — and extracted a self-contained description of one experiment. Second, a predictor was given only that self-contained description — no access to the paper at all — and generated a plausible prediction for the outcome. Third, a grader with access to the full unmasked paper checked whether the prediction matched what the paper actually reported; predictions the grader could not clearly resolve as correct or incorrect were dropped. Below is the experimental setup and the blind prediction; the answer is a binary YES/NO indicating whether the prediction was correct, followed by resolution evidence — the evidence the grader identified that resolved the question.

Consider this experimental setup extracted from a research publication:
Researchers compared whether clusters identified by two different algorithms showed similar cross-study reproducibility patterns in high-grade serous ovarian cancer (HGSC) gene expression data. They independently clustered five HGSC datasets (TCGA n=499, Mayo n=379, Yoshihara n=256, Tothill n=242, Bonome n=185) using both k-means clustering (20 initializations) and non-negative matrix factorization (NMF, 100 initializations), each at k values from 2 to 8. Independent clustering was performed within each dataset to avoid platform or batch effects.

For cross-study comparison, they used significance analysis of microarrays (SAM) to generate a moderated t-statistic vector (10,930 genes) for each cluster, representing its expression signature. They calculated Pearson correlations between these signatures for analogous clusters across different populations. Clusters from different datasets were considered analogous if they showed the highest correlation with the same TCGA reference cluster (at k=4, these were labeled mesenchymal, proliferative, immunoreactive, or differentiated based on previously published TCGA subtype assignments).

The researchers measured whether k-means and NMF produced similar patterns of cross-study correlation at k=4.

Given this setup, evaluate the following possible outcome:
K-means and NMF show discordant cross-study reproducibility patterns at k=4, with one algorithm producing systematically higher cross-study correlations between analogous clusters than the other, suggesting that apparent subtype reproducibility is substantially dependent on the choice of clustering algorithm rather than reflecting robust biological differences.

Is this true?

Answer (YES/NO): NO